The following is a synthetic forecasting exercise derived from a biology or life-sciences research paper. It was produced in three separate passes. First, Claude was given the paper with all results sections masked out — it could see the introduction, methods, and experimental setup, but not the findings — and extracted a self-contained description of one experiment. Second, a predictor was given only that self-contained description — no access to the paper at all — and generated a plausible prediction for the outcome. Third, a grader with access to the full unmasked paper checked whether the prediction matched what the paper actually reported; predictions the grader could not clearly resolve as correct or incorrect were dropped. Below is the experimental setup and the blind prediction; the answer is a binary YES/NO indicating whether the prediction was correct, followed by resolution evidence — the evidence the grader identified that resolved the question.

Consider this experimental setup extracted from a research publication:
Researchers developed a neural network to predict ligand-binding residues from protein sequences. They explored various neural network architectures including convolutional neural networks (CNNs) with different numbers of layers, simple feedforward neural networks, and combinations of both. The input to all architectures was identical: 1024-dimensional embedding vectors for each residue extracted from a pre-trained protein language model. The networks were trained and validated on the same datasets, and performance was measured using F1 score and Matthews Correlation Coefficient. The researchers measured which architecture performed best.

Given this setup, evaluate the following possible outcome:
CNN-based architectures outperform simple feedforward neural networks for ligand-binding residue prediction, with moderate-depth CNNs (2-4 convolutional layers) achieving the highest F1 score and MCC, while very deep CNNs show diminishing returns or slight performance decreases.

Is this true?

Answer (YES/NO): NO